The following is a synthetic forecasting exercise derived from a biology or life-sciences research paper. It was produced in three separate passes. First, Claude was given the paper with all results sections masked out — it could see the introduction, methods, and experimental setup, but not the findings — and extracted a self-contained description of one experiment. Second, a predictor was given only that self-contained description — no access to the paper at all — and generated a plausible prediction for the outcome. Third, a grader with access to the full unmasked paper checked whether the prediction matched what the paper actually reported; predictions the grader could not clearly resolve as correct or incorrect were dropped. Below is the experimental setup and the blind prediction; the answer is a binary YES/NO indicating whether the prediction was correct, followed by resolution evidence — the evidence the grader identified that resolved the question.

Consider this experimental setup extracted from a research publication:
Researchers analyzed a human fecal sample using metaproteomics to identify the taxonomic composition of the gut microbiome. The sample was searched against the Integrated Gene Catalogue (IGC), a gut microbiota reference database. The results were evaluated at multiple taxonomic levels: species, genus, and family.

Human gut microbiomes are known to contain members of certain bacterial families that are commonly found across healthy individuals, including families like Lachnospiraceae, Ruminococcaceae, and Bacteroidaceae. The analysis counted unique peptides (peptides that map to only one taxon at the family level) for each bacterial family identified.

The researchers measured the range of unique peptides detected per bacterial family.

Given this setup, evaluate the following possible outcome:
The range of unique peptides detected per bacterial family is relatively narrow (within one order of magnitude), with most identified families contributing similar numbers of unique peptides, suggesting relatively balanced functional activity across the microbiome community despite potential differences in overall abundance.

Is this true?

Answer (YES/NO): NO